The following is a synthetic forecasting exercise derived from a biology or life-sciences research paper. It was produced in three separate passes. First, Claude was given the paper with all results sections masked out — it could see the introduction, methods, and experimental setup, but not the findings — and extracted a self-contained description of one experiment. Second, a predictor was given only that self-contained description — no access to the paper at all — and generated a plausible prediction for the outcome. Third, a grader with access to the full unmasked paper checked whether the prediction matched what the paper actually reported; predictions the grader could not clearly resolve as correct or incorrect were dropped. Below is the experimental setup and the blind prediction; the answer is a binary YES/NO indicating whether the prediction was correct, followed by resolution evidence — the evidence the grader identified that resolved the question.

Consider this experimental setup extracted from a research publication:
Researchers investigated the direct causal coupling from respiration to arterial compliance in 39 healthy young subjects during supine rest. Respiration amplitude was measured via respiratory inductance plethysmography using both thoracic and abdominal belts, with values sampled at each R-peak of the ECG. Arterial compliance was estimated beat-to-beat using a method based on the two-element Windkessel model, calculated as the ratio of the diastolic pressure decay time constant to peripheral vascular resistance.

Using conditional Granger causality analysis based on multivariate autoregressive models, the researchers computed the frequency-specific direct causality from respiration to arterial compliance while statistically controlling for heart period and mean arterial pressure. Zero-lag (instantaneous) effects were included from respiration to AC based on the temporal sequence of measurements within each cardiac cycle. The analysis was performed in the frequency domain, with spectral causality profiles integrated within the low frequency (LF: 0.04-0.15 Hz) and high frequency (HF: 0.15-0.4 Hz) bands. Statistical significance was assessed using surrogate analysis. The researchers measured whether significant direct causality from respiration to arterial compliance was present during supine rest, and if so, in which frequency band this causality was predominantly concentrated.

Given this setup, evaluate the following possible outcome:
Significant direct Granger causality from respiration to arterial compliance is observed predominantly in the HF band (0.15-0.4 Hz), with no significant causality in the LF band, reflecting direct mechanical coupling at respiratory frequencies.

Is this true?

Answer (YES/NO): YES